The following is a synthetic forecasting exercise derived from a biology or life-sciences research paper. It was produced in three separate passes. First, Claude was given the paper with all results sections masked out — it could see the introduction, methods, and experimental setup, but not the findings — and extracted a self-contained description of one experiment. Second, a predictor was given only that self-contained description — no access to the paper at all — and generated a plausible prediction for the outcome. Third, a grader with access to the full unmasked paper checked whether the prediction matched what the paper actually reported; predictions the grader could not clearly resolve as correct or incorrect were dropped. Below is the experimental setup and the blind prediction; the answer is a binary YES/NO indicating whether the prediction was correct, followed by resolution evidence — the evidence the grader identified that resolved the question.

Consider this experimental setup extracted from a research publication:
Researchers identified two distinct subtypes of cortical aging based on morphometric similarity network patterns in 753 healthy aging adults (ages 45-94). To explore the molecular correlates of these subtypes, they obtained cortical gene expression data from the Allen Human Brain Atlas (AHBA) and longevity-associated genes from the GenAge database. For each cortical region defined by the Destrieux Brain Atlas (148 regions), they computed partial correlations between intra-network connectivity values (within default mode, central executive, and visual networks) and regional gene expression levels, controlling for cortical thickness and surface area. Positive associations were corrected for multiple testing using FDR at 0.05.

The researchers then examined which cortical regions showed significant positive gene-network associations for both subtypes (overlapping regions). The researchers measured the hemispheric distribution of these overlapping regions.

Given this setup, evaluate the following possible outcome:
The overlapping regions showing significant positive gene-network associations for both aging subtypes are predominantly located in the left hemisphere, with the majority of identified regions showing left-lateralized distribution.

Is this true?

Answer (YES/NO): YES